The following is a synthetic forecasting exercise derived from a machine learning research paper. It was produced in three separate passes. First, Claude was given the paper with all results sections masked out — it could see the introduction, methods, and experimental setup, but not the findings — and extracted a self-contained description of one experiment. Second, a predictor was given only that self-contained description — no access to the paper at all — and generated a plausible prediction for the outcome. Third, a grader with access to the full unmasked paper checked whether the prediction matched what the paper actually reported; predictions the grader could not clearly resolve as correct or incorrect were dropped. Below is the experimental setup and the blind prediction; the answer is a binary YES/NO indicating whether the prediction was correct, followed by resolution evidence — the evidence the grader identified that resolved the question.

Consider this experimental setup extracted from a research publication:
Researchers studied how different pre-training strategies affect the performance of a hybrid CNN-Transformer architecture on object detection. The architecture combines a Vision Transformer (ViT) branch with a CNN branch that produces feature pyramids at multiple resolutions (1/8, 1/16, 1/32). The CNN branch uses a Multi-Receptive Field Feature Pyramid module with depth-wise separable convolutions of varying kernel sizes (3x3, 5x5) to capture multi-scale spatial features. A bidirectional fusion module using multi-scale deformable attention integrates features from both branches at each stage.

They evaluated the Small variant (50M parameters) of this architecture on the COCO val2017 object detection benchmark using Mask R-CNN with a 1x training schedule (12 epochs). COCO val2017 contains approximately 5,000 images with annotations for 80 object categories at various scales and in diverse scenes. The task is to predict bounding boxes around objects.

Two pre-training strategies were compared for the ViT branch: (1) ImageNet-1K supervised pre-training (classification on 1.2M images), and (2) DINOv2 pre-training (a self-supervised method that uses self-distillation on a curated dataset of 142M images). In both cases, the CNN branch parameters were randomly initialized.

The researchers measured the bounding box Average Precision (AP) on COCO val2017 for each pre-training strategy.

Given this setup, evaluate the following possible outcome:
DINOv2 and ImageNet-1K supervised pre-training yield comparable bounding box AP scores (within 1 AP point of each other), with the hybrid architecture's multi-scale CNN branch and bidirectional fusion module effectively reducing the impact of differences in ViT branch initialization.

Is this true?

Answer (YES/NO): NO